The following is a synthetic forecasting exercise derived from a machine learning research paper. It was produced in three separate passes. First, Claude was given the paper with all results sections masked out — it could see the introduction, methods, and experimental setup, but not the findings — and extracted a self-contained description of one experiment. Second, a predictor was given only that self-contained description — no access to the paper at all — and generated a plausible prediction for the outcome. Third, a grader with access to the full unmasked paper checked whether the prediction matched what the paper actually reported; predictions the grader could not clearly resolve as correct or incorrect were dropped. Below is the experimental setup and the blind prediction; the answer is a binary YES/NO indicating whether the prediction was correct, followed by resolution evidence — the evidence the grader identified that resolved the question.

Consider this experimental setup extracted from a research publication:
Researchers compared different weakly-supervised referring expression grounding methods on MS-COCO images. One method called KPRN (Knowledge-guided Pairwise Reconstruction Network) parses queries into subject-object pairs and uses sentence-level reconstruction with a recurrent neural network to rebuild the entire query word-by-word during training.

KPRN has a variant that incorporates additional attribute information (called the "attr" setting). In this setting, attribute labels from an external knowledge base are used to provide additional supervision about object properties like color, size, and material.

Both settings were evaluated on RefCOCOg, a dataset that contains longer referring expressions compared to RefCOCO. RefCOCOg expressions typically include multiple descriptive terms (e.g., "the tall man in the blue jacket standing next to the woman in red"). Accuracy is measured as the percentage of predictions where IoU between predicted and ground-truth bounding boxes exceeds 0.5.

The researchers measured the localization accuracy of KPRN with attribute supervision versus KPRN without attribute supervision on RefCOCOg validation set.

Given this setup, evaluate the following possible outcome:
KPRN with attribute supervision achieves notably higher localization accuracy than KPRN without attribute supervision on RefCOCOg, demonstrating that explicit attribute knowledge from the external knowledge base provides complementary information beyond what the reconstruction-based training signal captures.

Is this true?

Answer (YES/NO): YES